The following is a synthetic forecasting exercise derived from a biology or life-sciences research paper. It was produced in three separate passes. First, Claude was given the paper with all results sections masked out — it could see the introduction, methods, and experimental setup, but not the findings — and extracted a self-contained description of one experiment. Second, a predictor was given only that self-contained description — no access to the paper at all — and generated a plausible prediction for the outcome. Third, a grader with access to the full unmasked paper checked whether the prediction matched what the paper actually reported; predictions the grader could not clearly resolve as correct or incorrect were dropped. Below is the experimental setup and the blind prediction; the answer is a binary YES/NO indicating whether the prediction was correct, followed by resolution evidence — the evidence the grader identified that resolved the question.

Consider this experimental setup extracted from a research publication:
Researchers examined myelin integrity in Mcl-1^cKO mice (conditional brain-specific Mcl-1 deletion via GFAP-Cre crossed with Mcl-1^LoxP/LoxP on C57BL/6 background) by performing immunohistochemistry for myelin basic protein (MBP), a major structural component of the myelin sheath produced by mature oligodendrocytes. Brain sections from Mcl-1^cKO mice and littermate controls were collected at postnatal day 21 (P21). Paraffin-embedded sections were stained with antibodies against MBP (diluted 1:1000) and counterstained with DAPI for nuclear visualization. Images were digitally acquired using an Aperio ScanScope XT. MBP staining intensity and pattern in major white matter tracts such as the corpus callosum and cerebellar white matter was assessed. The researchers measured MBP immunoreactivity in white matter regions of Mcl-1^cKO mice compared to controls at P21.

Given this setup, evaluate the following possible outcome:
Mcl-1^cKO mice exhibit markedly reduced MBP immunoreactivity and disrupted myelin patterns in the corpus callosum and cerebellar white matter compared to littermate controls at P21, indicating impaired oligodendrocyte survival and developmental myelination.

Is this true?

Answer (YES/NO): YES